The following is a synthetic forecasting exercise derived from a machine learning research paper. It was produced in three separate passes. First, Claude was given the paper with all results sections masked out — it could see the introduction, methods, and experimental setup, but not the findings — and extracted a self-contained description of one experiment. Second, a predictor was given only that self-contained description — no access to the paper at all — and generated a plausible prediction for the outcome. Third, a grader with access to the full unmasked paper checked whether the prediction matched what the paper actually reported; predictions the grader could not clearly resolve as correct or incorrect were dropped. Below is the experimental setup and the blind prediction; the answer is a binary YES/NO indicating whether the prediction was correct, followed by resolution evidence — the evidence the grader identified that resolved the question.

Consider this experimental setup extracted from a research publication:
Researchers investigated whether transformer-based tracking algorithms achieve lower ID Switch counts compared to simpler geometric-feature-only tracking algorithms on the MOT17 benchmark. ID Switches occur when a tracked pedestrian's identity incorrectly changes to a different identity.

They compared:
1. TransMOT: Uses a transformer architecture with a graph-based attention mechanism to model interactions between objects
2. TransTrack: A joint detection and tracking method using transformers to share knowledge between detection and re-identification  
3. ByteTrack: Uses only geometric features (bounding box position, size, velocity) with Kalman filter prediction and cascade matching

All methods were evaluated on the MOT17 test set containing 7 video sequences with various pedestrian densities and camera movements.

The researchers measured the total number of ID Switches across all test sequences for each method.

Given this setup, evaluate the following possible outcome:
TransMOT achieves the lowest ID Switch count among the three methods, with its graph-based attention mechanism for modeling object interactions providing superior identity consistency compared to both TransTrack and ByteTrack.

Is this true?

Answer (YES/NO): NO